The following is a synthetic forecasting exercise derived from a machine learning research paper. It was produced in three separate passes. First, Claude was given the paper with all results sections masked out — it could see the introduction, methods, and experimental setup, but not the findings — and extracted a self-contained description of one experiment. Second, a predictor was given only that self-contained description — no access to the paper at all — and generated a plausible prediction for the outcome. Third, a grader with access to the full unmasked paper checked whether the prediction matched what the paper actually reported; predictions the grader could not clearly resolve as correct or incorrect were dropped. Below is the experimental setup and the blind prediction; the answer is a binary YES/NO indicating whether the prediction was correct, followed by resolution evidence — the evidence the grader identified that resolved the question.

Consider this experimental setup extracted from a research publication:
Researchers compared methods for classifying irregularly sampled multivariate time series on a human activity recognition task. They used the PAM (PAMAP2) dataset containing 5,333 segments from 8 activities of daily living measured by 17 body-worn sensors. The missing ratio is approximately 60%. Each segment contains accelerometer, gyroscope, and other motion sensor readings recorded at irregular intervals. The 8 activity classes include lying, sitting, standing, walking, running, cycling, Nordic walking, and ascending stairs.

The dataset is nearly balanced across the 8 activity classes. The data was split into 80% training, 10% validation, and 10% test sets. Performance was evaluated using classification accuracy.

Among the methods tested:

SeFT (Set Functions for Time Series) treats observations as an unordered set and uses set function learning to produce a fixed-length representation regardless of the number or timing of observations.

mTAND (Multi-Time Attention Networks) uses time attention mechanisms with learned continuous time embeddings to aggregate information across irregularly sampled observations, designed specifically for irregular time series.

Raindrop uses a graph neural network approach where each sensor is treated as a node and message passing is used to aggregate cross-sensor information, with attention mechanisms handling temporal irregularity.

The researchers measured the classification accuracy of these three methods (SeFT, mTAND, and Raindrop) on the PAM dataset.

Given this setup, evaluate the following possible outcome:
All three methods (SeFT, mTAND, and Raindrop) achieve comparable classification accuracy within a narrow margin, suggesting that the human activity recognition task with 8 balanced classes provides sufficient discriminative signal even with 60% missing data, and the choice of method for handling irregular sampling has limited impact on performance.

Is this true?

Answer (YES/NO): NO